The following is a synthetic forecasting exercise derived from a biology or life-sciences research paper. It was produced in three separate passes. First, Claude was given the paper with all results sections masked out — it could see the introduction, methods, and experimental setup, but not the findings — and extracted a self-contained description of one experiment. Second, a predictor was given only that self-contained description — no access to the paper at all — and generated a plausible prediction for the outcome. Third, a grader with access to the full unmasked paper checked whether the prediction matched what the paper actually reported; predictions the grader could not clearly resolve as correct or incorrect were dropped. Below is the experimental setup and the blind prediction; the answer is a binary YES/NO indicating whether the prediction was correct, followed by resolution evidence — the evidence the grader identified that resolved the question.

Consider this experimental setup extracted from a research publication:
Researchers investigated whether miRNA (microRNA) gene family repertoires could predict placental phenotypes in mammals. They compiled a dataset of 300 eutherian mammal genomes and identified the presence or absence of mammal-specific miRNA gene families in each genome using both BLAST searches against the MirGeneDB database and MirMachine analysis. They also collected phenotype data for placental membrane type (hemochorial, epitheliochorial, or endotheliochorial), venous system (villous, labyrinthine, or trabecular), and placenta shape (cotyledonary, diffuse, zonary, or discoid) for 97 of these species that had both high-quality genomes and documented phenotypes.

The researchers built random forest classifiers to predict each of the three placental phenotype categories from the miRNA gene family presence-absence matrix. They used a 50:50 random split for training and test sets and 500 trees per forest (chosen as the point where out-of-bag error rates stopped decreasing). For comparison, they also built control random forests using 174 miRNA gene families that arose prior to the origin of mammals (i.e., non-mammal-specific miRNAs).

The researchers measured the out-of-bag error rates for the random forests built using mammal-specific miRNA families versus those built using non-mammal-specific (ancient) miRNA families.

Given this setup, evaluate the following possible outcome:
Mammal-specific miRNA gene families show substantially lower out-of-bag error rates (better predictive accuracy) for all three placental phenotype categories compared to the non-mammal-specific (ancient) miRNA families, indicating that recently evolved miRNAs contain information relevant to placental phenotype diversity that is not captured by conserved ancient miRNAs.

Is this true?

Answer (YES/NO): YES